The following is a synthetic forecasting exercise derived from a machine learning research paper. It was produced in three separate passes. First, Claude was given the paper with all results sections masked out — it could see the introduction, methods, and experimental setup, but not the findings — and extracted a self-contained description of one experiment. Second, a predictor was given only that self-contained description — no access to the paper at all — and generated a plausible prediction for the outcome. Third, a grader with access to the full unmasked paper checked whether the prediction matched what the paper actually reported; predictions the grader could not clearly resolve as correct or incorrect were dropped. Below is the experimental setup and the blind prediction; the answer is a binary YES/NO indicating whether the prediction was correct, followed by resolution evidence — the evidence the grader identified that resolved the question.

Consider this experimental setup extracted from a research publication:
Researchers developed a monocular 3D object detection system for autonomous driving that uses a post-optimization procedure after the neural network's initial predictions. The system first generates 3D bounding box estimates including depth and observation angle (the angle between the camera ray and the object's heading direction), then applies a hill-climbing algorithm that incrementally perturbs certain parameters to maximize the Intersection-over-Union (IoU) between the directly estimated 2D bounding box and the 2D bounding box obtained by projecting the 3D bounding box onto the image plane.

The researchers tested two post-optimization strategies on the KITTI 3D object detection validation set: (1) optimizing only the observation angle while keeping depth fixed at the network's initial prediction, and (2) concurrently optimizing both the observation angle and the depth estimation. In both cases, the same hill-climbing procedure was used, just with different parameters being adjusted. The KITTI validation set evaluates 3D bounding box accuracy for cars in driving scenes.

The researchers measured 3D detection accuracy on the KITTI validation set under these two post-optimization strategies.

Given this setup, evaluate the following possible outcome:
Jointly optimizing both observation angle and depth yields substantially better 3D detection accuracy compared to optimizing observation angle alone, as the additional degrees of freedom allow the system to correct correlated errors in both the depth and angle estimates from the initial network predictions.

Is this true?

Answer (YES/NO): NO